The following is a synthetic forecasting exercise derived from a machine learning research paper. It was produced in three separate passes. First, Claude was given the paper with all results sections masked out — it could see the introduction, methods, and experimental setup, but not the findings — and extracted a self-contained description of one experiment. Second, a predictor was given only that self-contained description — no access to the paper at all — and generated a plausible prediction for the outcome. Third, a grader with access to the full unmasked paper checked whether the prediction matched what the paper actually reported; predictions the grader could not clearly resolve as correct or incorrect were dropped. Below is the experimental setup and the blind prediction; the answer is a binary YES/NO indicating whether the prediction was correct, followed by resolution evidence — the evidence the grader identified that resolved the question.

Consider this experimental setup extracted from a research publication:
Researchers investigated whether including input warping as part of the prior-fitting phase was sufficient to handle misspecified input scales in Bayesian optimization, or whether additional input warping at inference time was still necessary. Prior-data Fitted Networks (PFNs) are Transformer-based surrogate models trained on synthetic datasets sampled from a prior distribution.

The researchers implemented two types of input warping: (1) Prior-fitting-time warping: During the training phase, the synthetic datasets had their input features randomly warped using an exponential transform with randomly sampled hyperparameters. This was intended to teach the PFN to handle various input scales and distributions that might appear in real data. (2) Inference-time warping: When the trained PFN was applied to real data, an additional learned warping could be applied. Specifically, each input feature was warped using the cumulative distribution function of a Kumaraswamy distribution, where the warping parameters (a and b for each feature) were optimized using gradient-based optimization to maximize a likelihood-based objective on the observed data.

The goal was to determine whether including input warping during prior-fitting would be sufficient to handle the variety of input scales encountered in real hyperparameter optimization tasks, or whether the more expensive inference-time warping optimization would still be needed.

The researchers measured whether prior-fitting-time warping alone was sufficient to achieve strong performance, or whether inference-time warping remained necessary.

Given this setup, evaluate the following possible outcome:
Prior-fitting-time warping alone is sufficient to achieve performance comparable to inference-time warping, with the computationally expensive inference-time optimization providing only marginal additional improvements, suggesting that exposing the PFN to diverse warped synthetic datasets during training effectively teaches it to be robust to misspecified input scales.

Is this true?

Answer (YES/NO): NO